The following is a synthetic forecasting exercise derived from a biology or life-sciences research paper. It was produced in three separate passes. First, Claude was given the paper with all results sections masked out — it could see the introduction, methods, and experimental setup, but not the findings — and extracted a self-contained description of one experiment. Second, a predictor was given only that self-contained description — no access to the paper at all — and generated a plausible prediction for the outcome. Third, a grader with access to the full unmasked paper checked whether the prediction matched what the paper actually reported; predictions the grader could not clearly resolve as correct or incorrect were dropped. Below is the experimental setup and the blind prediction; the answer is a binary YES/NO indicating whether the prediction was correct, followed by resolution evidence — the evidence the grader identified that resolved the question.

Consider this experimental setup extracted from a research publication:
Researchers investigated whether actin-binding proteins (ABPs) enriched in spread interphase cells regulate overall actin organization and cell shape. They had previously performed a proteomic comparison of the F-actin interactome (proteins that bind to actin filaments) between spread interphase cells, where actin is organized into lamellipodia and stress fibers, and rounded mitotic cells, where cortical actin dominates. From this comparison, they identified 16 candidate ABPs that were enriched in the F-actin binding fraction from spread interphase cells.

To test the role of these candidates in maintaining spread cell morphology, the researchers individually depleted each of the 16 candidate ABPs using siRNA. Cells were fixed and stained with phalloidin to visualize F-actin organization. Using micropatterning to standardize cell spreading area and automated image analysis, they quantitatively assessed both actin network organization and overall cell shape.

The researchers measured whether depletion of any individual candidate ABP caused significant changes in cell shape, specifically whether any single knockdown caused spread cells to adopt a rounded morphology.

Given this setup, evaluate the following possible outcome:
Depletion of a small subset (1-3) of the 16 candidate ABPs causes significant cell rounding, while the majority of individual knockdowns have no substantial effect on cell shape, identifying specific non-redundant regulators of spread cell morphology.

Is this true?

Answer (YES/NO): NO